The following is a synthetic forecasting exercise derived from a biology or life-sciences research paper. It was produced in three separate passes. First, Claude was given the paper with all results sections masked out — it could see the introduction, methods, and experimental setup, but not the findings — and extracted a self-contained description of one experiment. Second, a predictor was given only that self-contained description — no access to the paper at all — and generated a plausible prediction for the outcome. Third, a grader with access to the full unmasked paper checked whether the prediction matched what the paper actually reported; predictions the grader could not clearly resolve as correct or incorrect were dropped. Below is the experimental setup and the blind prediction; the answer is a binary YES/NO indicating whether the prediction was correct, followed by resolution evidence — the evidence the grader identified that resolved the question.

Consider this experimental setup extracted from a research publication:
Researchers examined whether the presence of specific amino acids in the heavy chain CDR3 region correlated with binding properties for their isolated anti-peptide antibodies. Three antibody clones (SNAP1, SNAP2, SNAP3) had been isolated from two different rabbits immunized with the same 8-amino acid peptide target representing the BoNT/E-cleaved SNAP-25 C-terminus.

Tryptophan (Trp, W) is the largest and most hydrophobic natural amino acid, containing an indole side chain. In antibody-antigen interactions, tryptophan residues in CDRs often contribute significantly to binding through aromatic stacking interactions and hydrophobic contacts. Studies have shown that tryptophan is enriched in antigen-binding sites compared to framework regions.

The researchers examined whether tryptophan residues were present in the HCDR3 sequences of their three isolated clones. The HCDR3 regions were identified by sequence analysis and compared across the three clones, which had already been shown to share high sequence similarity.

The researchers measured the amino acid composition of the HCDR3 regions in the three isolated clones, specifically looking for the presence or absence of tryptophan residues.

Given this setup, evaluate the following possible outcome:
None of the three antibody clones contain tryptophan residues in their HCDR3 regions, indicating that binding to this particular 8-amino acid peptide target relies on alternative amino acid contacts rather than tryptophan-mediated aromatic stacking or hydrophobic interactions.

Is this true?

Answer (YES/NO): NO